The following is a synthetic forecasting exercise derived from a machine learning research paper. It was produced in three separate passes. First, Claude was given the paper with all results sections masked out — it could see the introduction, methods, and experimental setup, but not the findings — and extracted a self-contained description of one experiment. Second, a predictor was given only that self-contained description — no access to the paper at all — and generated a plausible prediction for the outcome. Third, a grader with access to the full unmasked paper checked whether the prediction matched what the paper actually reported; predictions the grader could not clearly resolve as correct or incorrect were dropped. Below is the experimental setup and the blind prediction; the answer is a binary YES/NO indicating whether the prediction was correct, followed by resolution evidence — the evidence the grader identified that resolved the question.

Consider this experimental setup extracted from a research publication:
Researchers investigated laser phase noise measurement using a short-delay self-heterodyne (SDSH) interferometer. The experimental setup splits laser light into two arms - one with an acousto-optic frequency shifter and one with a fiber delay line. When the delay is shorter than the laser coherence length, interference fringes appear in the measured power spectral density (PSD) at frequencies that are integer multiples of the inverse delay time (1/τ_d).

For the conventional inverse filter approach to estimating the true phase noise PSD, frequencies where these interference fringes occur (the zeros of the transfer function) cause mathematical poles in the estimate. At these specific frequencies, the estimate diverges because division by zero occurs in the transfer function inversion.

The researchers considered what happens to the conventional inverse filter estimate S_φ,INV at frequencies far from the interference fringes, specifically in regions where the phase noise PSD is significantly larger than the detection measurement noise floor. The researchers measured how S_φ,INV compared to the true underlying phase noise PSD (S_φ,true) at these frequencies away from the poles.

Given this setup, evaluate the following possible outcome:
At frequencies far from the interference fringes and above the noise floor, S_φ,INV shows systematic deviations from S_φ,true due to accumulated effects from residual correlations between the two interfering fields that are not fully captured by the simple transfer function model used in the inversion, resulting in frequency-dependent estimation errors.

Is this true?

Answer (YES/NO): NO